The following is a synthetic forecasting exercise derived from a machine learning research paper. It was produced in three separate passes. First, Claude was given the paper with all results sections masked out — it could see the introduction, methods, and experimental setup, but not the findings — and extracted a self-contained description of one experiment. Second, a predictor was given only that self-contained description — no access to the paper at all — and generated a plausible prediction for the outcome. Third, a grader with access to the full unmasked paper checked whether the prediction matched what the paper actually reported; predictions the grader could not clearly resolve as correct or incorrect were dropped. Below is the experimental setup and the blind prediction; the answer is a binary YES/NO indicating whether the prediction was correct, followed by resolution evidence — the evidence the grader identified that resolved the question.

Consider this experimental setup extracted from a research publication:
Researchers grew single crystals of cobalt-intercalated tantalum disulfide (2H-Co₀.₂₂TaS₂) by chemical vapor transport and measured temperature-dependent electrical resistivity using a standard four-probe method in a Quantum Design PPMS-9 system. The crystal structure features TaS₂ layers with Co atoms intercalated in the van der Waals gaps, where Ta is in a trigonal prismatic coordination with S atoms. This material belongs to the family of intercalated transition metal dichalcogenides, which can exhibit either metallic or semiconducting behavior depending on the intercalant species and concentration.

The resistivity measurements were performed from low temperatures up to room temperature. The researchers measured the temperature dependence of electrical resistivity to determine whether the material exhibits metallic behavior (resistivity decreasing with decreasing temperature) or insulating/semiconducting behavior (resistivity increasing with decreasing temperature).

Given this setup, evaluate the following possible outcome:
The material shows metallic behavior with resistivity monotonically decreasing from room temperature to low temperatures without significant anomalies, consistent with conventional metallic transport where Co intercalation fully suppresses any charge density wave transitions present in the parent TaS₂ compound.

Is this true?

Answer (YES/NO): NO